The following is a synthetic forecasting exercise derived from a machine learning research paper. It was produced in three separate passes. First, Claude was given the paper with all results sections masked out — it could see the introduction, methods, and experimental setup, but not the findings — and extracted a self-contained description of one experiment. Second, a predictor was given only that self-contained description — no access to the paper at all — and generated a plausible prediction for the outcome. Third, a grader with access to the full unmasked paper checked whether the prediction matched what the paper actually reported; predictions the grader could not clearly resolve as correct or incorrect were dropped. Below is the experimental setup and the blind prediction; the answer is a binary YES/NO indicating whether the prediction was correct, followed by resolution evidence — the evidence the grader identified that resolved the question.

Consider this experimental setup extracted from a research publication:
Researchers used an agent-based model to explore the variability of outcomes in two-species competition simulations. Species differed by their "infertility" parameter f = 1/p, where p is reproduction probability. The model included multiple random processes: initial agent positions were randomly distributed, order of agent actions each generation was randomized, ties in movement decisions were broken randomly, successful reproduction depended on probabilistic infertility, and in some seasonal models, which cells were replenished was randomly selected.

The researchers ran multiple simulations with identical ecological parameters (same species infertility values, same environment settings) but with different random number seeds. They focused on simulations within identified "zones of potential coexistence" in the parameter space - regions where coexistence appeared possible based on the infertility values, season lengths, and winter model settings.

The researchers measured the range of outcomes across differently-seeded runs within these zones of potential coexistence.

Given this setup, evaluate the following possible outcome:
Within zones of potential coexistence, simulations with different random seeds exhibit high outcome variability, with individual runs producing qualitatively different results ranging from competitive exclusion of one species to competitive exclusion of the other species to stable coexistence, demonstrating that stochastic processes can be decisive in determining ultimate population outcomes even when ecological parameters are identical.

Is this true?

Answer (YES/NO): YES